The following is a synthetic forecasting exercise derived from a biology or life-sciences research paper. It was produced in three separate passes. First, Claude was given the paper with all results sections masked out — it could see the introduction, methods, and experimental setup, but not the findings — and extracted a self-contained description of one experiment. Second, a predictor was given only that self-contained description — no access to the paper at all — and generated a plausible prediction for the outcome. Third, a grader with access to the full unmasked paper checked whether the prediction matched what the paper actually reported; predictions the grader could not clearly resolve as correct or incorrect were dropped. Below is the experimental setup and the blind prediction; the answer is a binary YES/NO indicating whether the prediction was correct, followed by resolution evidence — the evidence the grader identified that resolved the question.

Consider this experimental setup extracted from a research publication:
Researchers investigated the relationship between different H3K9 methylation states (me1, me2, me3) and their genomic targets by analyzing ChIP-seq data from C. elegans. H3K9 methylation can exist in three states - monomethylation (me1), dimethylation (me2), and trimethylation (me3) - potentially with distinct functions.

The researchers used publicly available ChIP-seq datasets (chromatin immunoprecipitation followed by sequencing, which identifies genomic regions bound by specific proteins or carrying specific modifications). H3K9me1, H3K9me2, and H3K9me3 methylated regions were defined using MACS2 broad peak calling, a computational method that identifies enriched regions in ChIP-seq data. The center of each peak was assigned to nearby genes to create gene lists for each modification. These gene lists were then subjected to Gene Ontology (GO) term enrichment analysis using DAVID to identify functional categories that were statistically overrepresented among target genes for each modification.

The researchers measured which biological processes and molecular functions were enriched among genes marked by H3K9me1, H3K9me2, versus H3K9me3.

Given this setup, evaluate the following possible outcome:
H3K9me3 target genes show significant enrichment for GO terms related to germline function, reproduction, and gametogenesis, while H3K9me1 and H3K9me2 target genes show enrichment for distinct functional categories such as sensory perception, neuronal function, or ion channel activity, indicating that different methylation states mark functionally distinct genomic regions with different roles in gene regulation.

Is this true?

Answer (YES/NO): NO